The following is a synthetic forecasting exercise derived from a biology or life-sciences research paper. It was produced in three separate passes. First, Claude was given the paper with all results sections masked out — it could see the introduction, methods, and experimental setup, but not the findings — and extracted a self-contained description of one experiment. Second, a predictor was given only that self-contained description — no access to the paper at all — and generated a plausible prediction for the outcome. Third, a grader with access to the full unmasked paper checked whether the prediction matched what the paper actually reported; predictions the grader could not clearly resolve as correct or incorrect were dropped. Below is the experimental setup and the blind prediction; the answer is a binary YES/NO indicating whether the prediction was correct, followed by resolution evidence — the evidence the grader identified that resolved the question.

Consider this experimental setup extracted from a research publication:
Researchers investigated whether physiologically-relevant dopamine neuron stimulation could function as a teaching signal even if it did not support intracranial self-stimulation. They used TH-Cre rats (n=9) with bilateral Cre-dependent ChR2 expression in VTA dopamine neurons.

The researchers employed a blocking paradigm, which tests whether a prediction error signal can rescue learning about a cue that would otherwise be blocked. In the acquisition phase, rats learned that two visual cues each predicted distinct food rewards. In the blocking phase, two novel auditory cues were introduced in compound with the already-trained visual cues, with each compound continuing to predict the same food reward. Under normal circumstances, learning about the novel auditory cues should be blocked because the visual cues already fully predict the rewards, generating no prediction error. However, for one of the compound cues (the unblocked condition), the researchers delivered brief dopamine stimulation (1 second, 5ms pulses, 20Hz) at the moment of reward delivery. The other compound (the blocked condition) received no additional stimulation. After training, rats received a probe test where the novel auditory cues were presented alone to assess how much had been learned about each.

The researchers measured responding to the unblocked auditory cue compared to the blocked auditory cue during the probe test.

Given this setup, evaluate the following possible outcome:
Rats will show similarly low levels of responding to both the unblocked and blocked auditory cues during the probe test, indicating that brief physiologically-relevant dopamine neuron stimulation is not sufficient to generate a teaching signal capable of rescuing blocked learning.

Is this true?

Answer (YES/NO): NO